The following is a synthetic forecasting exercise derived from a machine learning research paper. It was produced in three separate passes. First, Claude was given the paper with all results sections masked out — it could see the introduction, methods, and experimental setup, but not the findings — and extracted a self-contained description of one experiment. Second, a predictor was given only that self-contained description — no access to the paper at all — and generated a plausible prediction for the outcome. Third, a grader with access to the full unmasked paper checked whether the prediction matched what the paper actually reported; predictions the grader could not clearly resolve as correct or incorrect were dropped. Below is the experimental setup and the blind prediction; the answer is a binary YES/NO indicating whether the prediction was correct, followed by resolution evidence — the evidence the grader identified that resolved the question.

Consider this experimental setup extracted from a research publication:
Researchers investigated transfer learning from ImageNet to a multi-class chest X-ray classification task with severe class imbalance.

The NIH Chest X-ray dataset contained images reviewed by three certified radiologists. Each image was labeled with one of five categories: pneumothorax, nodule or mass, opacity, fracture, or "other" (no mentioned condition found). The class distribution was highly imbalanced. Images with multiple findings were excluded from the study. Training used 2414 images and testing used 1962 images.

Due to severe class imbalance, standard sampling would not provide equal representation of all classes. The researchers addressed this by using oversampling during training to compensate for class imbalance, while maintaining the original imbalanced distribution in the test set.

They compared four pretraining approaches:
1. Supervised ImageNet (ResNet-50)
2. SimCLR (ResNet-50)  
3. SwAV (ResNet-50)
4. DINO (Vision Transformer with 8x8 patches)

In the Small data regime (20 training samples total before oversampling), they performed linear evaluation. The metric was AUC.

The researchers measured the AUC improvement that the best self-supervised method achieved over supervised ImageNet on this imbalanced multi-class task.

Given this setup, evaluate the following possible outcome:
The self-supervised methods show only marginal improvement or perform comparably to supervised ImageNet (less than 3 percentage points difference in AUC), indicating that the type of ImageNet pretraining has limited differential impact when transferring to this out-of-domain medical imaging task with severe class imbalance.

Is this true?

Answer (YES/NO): NO